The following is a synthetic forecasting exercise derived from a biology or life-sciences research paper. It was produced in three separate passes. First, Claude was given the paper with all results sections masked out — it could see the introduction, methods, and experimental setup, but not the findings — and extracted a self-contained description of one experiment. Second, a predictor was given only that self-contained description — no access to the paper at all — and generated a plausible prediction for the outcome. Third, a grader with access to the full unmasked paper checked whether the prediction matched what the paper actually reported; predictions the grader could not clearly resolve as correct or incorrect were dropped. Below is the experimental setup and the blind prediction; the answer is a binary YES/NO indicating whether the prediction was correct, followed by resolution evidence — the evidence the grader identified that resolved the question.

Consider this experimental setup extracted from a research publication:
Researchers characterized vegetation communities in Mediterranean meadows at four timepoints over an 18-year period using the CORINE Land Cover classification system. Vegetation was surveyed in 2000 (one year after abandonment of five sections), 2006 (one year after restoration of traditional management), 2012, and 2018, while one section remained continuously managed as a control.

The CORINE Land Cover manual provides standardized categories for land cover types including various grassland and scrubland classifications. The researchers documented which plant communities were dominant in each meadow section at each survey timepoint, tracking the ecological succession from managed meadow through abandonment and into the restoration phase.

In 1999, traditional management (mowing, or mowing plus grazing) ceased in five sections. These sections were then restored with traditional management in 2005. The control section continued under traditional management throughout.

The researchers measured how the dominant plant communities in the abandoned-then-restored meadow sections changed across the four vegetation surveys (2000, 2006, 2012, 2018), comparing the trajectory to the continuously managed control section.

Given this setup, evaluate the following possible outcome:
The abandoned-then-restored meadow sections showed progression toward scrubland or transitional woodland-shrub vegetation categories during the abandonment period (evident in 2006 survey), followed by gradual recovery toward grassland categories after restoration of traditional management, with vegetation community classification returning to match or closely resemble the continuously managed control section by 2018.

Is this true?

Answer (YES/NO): NO